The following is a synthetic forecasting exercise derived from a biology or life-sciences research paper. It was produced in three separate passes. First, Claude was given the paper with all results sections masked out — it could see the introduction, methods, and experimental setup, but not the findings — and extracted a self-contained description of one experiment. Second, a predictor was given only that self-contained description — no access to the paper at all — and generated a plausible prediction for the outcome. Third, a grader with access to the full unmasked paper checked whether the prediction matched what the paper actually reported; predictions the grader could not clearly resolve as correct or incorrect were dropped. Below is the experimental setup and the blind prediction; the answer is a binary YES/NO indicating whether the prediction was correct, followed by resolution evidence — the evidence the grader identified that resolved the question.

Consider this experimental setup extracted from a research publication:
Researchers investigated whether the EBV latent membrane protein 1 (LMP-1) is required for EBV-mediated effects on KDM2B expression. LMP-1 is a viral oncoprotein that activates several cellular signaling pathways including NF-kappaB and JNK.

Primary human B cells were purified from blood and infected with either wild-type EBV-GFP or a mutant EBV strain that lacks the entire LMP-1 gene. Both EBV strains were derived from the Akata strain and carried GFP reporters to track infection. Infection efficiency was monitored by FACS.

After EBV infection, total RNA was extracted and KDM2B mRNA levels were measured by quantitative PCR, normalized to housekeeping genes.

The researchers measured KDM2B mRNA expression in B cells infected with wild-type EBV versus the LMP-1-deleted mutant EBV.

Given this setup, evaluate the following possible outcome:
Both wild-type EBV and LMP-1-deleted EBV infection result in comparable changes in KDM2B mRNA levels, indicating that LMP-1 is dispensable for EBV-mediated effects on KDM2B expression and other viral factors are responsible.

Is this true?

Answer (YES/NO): YES